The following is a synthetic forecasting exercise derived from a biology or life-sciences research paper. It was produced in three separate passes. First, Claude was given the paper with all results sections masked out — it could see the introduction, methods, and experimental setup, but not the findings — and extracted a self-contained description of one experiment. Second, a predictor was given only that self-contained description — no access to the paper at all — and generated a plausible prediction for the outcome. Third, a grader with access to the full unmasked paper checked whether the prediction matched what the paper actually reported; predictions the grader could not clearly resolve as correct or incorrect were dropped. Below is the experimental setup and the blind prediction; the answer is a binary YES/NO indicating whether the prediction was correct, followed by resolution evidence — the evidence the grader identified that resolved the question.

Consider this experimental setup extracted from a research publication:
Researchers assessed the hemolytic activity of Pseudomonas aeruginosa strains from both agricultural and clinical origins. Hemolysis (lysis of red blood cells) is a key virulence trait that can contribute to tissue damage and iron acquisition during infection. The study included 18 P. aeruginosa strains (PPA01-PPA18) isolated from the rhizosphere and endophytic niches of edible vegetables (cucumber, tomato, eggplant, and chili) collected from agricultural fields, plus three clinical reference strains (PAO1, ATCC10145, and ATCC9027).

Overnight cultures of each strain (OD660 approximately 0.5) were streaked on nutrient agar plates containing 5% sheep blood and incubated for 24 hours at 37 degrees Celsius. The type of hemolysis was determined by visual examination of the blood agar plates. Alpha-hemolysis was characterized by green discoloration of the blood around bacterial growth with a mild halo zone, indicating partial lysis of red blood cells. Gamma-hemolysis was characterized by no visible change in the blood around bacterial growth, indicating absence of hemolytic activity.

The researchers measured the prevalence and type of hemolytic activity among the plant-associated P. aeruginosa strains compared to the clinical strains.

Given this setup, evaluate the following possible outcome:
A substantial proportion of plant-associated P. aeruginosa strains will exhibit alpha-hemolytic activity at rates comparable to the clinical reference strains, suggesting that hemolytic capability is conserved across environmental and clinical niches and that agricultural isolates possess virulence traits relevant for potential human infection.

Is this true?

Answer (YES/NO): NO